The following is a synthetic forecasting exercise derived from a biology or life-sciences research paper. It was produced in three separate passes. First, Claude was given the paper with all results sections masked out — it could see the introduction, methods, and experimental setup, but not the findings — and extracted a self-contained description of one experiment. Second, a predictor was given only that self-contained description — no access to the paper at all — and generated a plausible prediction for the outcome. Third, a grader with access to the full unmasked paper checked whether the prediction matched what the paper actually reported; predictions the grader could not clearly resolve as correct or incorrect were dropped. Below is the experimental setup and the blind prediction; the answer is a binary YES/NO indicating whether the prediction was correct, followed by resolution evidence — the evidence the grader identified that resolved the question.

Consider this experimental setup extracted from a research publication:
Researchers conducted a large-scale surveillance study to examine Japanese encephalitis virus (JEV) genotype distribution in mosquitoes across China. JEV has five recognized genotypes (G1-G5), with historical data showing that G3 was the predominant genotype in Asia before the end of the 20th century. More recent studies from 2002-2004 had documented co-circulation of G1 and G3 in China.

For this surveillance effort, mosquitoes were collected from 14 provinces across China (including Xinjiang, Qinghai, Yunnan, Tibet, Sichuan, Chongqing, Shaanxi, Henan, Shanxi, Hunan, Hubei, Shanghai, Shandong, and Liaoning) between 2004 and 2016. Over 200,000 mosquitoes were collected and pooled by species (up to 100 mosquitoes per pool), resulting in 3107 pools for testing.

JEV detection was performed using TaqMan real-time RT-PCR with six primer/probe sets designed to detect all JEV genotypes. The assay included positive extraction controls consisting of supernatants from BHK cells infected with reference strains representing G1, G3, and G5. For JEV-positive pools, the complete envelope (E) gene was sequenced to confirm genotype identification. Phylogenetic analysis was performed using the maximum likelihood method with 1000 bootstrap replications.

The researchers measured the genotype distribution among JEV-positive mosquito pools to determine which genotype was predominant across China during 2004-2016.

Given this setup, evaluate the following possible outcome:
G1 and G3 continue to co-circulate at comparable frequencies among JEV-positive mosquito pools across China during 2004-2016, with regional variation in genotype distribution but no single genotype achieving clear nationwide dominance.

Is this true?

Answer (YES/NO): NO